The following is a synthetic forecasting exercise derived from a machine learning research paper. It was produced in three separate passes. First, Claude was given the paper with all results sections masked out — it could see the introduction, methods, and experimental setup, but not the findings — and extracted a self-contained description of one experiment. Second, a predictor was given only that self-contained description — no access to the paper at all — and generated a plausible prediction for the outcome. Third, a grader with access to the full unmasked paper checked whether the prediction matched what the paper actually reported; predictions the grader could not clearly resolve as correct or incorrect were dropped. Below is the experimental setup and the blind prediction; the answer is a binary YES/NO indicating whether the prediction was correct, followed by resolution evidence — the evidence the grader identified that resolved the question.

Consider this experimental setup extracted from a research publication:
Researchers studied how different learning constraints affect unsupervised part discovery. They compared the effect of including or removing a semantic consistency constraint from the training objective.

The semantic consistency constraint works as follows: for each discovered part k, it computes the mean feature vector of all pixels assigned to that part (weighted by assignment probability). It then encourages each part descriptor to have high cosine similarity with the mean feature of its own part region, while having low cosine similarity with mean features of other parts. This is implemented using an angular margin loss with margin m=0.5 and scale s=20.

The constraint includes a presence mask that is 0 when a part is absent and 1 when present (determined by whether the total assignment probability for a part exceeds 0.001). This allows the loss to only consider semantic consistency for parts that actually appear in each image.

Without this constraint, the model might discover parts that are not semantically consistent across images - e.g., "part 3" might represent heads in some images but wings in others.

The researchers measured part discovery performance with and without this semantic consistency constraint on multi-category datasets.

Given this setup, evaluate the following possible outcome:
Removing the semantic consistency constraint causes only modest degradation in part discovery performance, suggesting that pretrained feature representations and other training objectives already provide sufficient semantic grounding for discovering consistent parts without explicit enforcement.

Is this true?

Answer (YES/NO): NO